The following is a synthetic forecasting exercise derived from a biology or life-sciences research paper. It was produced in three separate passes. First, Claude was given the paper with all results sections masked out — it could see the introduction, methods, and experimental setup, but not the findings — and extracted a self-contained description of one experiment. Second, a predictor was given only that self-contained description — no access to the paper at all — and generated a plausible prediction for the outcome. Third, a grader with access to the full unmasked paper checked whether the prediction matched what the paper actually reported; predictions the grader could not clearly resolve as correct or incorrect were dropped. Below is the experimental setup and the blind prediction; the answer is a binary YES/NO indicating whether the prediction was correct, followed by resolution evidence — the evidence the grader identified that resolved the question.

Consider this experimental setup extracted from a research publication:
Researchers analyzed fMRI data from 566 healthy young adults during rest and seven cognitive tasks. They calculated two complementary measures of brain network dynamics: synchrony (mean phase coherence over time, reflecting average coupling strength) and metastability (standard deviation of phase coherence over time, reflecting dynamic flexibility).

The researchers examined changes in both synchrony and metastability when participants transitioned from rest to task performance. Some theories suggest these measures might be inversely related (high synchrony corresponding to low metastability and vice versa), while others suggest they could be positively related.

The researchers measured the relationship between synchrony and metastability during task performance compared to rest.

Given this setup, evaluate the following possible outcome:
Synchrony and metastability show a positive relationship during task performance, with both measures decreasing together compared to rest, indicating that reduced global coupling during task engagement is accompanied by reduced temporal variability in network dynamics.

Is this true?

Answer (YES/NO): NO